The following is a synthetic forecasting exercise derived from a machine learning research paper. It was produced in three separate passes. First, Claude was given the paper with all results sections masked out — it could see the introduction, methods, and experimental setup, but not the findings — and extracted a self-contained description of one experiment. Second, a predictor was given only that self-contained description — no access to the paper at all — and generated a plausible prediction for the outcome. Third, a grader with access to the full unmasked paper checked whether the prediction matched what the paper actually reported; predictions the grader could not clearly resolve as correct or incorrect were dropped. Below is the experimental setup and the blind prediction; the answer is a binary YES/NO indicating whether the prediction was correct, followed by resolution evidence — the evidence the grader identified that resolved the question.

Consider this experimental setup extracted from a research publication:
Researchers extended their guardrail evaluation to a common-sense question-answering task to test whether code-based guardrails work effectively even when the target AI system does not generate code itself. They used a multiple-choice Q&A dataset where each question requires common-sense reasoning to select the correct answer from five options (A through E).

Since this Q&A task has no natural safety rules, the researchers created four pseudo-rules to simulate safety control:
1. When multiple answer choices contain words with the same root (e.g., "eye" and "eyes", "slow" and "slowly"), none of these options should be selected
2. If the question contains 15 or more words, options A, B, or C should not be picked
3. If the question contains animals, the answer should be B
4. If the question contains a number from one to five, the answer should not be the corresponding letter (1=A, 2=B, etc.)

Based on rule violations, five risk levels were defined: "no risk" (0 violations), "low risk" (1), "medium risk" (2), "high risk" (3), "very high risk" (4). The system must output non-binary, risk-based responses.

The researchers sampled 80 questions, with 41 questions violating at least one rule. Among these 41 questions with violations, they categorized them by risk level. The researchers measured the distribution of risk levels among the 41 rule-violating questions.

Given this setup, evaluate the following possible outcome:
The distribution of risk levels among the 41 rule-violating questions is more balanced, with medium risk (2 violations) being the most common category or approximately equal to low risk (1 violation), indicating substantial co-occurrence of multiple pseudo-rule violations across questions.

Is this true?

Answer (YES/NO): YES